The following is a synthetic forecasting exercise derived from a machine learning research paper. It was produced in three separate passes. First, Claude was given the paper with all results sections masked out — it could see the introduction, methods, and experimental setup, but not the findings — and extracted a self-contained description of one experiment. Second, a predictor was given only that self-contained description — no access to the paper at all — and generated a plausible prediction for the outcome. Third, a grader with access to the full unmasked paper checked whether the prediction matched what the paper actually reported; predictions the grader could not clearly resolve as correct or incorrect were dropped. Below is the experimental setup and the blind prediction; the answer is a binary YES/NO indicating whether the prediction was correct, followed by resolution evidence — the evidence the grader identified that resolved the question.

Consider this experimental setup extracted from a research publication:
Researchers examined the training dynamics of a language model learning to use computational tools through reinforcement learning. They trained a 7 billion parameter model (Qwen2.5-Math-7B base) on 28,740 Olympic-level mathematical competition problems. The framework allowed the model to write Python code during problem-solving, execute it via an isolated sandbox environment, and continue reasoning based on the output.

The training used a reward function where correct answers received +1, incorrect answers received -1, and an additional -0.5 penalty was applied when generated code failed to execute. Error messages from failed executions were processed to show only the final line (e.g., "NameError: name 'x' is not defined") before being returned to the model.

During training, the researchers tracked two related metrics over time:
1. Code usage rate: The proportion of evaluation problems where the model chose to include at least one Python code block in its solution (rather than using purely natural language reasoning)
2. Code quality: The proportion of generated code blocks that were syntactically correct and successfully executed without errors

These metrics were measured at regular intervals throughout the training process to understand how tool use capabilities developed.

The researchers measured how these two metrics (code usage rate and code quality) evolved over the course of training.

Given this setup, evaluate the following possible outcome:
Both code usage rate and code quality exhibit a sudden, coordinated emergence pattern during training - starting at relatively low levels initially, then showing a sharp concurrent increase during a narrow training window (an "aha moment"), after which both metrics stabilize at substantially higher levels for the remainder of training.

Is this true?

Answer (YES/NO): NO